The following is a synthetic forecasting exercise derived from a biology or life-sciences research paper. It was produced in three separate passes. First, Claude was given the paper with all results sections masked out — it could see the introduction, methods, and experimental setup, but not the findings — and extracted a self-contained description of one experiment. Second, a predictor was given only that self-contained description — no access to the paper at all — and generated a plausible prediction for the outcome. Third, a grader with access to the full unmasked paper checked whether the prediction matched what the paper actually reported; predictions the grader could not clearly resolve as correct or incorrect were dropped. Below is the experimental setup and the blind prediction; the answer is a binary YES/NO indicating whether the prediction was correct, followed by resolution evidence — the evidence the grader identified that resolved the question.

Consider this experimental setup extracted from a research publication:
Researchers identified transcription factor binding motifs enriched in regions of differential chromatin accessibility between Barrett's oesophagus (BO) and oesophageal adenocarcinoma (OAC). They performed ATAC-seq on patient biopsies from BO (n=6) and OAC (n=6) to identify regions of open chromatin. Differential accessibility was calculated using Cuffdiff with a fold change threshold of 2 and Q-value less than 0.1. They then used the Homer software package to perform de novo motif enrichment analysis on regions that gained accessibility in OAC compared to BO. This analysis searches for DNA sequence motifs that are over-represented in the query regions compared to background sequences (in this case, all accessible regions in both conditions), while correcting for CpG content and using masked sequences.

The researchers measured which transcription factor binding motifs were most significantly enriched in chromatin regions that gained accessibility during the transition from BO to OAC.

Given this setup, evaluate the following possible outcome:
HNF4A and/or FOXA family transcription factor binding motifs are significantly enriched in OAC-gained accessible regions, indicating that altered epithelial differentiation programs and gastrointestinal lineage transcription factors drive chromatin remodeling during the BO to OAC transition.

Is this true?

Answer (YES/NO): NO